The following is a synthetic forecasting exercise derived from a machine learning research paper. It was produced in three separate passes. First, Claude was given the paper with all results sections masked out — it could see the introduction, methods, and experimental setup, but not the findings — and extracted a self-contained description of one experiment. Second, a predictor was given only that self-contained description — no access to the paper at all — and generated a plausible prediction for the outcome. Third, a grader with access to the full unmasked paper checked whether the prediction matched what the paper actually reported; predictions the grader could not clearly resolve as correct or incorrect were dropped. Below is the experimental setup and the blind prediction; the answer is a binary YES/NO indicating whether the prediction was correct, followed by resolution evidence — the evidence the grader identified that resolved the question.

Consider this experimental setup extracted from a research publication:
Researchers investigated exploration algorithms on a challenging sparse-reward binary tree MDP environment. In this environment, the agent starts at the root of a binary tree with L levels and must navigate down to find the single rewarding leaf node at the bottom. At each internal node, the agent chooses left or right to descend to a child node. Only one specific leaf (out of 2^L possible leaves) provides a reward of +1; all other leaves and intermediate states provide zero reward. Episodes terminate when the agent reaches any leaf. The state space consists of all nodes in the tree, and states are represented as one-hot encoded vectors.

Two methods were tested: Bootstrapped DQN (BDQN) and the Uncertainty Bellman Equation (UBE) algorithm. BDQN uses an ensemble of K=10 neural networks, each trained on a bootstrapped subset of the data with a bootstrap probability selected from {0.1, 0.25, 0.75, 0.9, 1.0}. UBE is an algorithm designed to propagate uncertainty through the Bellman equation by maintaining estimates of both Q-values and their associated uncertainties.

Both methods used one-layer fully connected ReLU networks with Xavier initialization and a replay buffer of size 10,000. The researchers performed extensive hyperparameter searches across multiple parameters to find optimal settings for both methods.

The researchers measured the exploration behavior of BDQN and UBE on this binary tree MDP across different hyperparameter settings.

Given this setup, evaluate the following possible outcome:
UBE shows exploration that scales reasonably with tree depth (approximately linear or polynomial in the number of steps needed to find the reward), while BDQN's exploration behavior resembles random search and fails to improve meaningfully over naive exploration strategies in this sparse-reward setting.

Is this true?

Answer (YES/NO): NO